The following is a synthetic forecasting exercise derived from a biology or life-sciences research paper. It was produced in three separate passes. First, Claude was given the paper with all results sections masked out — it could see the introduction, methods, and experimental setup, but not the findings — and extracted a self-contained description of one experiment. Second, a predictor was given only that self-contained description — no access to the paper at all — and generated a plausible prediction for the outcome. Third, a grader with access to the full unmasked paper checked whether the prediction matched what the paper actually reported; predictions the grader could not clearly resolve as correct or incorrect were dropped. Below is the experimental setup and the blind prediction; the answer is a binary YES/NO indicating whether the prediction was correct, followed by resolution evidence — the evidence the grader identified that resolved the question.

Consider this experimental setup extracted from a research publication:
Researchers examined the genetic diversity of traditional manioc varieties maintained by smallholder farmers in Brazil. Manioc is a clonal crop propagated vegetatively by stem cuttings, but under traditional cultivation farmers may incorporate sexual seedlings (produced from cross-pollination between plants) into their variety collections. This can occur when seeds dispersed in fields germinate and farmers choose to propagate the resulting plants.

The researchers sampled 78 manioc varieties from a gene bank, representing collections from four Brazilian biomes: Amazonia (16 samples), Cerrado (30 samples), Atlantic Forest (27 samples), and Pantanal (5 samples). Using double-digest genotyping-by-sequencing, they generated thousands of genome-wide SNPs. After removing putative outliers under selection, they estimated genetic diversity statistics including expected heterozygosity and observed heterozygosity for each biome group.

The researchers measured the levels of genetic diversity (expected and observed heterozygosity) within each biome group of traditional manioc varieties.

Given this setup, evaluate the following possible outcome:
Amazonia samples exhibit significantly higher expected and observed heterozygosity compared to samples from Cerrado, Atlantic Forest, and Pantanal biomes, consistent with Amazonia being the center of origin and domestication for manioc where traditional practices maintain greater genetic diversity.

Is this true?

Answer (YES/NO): NO